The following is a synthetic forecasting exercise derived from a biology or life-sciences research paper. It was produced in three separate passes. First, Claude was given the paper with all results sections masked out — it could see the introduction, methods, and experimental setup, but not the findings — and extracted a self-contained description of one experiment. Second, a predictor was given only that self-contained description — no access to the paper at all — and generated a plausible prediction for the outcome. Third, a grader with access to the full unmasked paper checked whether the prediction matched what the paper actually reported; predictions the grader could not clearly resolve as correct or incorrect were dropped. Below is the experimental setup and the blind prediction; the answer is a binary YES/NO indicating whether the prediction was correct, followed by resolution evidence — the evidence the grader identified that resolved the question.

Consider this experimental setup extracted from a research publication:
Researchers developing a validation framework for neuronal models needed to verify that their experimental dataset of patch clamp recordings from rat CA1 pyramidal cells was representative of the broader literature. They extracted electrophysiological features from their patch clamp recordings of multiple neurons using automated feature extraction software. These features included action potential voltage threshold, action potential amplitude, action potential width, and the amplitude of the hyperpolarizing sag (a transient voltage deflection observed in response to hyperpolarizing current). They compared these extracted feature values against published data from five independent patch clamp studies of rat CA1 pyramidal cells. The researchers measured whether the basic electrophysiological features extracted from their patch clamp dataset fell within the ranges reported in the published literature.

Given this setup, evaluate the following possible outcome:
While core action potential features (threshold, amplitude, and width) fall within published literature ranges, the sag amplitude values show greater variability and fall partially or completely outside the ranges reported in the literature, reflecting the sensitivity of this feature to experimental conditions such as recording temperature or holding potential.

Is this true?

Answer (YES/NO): NO